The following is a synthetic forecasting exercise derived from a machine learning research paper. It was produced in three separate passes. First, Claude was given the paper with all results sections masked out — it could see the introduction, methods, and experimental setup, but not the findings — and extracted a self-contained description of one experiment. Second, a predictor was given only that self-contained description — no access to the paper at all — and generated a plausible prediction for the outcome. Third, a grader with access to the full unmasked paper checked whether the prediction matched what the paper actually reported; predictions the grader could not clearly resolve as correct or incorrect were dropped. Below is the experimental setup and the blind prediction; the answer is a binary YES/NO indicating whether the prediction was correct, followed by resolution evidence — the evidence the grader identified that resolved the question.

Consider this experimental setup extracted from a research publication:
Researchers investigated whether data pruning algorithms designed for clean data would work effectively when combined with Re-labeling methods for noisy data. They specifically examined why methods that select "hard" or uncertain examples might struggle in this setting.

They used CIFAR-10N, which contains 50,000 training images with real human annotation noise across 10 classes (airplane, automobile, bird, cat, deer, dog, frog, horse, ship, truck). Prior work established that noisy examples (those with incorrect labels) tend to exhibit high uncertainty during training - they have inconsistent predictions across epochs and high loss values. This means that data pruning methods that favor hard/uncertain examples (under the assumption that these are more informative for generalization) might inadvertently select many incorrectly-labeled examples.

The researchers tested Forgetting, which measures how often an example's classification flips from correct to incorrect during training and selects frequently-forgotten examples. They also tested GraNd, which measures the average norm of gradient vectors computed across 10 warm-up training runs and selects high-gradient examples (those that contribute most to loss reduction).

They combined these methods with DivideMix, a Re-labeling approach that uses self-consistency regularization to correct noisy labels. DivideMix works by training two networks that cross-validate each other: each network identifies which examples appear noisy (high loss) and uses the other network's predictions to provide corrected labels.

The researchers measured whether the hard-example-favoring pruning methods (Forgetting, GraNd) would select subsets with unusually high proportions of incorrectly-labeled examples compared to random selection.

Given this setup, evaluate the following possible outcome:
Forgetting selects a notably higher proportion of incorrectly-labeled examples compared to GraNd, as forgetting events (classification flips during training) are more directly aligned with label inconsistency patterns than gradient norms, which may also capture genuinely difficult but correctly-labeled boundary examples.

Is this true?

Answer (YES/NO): NO